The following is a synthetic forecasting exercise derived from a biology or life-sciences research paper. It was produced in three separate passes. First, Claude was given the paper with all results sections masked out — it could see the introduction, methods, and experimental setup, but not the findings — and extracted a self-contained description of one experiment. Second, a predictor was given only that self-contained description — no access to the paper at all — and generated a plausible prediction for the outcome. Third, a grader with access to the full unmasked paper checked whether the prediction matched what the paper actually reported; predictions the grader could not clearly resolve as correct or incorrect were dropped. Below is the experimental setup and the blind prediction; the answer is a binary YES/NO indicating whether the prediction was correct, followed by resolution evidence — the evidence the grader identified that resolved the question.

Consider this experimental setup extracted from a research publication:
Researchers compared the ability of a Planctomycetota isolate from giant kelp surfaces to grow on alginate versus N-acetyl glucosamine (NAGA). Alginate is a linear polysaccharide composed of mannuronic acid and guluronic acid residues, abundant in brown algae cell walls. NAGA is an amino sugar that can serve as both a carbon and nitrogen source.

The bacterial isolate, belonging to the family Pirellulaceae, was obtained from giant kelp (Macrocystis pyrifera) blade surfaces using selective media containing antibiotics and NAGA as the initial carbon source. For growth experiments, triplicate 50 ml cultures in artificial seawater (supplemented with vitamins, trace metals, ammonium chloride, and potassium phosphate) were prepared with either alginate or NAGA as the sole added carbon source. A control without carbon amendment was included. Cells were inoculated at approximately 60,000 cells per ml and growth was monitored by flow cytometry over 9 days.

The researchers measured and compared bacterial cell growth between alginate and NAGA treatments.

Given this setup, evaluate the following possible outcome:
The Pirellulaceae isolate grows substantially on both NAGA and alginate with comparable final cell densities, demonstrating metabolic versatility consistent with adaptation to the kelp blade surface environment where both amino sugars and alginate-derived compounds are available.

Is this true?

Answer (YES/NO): NO